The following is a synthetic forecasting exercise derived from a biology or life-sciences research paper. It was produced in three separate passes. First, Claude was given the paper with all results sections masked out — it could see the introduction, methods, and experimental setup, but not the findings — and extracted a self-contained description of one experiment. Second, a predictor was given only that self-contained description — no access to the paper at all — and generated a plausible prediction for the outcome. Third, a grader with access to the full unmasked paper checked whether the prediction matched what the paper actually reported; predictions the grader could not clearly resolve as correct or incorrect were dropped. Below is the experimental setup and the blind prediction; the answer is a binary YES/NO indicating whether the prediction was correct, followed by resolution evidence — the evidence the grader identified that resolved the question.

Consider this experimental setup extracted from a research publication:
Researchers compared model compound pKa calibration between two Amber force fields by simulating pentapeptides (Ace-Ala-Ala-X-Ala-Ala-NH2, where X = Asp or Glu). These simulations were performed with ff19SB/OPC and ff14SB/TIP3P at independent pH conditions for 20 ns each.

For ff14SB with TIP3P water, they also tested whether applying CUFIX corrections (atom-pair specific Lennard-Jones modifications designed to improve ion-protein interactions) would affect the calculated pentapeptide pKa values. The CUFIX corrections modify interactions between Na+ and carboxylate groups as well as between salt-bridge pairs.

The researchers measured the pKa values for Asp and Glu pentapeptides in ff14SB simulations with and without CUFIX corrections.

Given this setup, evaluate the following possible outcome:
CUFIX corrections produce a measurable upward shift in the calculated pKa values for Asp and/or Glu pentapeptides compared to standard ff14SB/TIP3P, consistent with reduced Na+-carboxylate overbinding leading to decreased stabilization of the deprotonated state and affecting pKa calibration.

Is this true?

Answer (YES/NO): NO